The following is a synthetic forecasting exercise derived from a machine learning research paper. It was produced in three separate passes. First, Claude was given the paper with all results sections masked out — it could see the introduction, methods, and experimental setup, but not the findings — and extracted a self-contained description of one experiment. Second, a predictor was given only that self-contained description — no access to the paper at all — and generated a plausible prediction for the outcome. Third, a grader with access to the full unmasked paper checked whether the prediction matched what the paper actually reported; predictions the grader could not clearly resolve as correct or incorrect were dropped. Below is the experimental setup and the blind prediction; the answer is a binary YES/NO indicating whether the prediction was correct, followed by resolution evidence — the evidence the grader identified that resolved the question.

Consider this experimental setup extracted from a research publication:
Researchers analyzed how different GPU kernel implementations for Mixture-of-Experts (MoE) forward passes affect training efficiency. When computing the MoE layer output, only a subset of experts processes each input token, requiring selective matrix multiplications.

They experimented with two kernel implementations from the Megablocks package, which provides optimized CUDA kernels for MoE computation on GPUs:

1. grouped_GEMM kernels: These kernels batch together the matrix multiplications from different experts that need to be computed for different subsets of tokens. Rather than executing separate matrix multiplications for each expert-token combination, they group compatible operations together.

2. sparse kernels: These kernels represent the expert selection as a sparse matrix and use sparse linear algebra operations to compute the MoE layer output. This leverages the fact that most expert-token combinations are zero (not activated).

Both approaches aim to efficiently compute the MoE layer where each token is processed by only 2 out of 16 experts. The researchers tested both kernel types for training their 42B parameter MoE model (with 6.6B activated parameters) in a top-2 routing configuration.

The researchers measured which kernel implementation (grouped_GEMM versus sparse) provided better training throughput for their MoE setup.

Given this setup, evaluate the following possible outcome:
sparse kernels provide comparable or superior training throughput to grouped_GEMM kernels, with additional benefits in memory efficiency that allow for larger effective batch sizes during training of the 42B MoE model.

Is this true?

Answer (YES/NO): NO